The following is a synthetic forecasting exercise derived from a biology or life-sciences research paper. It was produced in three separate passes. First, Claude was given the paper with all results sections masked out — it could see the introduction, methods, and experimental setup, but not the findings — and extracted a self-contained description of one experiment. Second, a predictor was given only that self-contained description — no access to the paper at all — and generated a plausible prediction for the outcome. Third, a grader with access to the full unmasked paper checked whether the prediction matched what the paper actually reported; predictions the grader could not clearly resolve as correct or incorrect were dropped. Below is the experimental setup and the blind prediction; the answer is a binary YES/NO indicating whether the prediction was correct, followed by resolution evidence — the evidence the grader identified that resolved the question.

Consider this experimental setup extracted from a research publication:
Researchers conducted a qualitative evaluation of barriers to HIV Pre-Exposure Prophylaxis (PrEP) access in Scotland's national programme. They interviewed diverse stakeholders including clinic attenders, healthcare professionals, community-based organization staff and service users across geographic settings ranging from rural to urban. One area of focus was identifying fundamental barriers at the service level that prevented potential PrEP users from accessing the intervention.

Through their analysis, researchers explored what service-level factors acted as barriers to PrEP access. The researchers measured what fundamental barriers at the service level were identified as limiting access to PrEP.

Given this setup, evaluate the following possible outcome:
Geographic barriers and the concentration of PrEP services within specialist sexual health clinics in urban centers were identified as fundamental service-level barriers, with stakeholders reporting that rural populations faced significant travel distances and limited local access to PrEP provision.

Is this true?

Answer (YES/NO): NO